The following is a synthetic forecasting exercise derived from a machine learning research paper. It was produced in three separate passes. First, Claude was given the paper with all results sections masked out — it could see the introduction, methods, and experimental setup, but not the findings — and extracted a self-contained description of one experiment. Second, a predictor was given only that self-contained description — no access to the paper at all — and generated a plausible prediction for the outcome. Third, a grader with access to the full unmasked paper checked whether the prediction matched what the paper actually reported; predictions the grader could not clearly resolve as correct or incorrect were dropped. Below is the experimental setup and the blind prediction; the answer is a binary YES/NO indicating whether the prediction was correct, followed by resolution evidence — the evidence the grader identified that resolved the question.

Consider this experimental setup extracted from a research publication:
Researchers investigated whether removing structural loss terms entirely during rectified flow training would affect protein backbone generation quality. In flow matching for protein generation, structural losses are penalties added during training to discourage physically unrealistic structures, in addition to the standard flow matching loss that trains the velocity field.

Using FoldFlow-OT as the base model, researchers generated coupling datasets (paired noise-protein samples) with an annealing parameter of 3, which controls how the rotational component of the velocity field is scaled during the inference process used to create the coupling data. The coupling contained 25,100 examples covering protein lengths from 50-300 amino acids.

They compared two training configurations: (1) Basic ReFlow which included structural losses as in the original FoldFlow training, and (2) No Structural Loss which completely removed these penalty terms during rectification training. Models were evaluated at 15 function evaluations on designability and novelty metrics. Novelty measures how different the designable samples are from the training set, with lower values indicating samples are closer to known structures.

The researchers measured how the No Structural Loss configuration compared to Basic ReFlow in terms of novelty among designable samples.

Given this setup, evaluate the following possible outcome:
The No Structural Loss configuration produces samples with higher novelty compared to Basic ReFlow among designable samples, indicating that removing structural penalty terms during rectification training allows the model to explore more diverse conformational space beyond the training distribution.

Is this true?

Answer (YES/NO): NO